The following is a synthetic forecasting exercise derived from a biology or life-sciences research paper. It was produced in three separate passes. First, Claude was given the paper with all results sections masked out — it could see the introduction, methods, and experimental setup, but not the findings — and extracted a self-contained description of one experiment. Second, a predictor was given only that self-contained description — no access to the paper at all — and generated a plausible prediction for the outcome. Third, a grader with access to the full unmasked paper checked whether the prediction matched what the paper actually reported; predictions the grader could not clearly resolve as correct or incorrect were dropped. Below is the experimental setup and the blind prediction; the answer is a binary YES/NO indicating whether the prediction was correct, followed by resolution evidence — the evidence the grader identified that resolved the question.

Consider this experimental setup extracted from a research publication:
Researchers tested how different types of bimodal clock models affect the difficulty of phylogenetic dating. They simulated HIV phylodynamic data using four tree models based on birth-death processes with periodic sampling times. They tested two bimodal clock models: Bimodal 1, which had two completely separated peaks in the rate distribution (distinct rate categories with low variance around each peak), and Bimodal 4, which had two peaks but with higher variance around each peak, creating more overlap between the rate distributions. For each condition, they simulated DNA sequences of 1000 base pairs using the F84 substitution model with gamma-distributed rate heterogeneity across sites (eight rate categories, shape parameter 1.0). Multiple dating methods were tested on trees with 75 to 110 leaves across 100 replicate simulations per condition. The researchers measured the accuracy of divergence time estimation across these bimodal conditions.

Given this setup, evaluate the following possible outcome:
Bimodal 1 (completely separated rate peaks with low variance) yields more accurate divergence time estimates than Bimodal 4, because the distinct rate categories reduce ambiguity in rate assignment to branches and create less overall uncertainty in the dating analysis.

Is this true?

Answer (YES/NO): YES